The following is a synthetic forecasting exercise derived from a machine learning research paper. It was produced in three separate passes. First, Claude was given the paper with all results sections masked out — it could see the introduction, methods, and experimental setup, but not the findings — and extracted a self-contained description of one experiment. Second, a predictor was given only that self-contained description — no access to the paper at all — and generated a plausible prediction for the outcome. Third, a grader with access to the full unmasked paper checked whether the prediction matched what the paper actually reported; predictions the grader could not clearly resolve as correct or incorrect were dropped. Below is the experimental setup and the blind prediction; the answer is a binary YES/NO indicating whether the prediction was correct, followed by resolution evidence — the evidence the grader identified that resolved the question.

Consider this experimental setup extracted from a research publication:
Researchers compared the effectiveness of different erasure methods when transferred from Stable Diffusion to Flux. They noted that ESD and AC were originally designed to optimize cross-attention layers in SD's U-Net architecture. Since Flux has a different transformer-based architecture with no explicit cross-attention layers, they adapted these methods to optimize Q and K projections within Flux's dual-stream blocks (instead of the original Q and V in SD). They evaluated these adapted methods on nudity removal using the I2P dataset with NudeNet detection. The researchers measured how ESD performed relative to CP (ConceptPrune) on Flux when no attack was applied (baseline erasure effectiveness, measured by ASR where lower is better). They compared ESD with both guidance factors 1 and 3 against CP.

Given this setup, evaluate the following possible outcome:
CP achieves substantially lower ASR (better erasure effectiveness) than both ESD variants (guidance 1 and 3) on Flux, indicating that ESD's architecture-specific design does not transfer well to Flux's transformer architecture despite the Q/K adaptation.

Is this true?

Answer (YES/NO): YES